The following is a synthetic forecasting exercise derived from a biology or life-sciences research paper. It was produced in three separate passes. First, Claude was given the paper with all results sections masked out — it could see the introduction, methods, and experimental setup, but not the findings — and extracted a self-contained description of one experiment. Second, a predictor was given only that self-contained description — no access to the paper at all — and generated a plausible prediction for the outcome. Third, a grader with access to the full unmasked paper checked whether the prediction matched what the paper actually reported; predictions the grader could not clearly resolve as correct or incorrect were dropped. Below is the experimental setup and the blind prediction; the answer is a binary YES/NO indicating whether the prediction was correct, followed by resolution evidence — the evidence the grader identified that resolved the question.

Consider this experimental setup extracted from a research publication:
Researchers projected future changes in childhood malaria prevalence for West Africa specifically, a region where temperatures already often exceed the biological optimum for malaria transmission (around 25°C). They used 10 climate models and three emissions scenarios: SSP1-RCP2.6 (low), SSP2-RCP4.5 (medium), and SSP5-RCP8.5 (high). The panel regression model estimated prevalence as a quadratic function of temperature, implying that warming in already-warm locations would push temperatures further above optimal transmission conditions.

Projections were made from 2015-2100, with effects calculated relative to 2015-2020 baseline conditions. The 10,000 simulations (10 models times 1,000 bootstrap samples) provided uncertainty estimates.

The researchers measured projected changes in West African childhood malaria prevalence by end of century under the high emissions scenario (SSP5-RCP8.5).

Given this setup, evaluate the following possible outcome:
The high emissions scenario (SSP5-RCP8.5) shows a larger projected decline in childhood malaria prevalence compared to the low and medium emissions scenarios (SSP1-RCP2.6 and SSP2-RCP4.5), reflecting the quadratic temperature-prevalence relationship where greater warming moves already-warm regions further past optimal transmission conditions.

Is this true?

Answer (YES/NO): YES